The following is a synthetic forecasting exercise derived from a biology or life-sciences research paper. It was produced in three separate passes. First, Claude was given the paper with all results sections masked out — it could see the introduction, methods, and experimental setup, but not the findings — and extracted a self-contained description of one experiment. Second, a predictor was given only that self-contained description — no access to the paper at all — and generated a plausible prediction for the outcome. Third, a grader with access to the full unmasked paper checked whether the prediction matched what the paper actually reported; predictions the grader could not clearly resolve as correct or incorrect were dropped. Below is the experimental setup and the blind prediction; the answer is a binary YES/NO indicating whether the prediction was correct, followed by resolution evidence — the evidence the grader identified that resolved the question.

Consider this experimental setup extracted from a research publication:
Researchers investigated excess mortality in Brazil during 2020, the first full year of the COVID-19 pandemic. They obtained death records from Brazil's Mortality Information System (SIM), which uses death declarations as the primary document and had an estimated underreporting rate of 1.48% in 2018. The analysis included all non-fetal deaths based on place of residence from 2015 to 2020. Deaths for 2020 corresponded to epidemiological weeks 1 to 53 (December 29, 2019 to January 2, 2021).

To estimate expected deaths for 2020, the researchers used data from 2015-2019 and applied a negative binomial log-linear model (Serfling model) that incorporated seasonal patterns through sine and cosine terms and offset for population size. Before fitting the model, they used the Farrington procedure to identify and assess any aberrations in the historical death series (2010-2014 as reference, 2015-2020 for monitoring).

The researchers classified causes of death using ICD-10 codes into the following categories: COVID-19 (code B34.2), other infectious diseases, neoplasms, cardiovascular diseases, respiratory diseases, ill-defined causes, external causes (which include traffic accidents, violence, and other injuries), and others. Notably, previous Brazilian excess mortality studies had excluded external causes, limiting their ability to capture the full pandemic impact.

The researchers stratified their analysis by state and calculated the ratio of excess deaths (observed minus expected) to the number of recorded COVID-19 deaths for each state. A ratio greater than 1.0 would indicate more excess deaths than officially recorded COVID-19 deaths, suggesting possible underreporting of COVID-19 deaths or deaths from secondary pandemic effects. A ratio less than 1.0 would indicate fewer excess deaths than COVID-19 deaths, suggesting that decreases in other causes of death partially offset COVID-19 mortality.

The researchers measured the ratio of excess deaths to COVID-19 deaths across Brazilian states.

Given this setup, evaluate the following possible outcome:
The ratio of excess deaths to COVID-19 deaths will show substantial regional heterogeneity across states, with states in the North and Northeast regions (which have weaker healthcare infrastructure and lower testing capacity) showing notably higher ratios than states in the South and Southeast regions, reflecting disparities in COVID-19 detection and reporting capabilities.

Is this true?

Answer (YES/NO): NO